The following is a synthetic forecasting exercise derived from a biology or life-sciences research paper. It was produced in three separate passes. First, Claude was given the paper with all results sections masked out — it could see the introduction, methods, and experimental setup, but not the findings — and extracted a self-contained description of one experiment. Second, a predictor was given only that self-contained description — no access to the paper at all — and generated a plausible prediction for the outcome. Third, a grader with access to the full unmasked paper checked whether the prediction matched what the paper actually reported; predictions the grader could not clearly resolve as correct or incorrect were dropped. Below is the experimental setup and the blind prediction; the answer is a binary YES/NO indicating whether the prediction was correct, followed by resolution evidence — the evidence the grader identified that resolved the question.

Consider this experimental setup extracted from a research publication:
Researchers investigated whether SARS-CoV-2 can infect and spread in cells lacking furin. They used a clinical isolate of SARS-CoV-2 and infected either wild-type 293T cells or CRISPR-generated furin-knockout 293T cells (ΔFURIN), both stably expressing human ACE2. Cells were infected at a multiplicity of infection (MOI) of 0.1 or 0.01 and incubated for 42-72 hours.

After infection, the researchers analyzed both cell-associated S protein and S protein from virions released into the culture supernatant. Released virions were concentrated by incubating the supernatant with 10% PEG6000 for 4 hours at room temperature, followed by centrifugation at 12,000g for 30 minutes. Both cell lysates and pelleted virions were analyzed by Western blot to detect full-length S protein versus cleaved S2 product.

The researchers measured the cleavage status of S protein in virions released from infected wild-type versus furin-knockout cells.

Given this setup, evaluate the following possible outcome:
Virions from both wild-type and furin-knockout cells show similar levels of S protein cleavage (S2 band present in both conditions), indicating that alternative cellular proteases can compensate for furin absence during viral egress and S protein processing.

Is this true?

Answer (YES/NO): NO